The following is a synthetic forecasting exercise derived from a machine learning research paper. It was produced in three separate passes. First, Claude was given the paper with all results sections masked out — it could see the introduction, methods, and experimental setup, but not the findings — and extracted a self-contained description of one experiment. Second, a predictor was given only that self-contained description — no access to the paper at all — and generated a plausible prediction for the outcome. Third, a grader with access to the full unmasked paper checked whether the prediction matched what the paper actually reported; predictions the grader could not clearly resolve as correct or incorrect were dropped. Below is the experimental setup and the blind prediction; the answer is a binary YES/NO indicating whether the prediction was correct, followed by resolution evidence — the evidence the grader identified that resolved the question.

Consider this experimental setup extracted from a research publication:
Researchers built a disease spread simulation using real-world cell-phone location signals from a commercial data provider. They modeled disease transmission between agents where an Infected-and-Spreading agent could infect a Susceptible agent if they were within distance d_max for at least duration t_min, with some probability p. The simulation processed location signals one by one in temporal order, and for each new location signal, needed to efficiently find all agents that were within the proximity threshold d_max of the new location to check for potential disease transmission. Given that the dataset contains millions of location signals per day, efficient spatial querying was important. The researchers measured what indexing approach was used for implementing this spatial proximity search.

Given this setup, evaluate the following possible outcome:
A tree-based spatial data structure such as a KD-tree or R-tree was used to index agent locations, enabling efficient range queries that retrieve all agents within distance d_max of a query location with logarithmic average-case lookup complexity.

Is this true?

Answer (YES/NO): NO